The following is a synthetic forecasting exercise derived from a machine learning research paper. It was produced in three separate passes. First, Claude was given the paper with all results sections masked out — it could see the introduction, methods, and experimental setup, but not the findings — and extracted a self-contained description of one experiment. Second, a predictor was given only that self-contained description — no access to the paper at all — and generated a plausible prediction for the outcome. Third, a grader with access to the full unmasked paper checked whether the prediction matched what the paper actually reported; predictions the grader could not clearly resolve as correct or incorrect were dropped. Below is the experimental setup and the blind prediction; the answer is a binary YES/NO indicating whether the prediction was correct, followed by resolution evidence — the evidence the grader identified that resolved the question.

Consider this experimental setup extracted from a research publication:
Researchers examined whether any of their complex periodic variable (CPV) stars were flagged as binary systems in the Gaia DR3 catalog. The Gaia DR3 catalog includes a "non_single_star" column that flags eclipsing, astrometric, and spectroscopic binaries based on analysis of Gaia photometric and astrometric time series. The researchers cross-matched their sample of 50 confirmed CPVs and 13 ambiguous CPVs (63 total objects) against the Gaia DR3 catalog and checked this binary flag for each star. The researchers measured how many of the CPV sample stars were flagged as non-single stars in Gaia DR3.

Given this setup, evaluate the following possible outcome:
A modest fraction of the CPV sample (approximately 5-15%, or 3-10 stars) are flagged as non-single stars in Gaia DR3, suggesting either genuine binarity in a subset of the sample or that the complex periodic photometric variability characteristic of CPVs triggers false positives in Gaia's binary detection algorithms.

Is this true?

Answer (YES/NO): NO